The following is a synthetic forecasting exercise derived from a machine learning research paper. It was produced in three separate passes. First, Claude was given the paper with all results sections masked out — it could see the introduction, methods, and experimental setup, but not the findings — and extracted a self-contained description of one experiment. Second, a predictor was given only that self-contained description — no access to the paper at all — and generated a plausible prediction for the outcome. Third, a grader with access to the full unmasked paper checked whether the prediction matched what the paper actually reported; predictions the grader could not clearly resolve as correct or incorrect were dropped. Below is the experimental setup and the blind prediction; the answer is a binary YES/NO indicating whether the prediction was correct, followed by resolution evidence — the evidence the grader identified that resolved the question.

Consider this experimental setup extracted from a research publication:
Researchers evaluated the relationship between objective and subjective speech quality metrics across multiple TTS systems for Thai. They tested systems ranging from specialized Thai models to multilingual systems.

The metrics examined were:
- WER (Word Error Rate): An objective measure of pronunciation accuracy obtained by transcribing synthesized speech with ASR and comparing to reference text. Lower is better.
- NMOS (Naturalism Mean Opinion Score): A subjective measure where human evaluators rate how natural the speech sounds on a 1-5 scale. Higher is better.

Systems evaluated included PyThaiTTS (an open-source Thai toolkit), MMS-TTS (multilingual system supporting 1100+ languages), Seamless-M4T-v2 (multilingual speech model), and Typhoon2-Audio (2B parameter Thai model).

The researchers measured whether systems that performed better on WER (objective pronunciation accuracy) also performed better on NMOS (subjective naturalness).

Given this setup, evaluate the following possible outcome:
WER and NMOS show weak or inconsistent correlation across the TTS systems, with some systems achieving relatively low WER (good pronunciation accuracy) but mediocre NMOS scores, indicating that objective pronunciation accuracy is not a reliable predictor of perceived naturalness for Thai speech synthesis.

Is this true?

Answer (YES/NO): NO